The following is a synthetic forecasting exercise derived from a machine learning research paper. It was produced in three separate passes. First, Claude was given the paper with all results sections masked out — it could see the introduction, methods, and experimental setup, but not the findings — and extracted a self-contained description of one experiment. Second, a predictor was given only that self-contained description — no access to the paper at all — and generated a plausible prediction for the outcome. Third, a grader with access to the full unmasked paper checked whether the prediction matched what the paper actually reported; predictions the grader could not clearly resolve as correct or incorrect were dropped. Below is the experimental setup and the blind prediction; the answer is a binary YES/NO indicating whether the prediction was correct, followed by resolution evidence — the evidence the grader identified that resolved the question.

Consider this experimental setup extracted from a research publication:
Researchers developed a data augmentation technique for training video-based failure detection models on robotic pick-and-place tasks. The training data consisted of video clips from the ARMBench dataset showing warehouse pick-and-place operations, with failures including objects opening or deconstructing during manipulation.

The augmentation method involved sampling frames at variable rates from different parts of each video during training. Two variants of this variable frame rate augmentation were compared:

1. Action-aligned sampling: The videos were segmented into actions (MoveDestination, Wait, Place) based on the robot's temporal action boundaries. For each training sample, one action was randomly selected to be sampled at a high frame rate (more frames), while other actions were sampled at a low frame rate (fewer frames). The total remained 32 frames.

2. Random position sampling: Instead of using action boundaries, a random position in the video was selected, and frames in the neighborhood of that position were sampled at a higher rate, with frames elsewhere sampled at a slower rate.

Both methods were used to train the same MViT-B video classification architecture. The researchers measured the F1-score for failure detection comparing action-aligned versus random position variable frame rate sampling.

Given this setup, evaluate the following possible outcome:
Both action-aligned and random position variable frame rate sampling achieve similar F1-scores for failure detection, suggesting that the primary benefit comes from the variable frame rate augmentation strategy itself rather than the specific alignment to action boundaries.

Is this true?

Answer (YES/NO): YES